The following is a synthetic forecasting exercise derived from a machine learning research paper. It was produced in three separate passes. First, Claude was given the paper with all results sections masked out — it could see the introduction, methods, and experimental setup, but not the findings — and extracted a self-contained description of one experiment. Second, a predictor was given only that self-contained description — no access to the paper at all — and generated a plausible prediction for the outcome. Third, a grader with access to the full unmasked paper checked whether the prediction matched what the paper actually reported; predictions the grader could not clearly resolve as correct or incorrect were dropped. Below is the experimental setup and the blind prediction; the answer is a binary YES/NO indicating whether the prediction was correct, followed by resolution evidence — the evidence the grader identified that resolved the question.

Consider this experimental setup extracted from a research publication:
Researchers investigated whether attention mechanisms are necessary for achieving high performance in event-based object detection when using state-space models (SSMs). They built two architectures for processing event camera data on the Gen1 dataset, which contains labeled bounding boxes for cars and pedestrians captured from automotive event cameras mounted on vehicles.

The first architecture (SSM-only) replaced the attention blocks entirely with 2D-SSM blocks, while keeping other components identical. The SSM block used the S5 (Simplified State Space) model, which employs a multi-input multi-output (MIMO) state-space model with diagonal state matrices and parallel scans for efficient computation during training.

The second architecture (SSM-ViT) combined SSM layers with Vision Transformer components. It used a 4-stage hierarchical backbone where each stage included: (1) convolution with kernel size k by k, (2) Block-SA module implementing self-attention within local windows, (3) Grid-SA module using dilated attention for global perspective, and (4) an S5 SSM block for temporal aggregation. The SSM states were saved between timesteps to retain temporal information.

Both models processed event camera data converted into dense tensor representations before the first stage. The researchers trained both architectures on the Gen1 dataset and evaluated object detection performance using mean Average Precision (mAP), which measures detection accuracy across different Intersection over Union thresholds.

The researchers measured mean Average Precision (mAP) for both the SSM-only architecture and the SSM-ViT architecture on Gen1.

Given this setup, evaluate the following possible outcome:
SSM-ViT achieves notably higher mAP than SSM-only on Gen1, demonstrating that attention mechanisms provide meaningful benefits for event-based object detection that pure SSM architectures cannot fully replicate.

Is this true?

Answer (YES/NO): NO